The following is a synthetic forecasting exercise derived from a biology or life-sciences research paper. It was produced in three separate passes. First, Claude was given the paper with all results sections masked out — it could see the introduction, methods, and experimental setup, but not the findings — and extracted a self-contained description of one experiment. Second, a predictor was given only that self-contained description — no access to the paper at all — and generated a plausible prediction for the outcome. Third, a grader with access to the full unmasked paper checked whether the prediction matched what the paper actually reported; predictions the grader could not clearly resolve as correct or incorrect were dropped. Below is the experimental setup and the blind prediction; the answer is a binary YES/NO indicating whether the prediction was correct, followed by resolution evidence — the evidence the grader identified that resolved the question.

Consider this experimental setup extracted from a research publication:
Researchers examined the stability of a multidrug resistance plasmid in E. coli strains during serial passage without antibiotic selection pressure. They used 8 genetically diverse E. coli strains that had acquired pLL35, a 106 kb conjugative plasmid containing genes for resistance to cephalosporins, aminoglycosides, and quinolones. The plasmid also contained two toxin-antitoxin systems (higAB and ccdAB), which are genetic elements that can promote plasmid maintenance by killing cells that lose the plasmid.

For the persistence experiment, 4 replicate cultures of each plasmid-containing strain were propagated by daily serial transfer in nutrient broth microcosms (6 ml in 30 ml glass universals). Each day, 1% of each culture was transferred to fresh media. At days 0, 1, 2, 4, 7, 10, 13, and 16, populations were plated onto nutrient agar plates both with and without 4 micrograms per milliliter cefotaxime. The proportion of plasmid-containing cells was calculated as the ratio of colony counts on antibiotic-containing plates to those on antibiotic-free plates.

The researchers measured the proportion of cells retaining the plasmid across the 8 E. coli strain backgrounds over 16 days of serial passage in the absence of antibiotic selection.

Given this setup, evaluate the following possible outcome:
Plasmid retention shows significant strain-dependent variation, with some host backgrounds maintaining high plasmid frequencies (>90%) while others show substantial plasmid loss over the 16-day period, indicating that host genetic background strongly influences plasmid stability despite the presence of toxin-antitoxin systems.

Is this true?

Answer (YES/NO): NO